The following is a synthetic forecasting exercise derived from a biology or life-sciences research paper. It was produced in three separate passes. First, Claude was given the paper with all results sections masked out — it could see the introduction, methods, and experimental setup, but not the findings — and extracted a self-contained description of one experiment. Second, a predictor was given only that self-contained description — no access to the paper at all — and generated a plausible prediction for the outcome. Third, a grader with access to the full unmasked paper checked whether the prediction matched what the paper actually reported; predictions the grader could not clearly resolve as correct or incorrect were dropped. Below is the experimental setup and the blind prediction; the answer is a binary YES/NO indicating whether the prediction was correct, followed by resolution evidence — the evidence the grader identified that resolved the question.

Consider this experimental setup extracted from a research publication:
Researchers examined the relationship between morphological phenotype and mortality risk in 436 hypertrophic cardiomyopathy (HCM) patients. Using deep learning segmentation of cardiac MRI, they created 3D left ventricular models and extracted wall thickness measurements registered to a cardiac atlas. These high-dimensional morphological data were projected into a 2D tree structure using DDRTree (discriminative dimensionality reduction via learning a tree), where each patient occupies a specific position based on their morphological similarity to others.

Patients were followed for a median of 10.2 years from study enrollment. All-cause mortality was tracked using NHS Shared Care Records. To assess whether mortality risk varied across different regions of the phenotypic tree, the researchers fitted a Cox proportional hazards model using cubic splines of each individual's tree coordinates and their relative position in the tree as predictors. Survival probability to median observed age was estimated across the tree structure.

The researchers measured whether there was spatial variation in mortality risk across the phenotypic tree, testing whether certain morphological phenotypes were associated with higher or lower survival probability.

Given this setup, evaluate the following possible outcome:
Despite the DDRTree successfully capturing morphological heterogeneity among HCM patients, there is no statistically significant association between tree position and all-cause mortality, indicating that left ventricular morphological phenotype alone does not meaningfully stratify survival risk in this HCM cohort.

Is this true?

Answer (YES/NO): NO